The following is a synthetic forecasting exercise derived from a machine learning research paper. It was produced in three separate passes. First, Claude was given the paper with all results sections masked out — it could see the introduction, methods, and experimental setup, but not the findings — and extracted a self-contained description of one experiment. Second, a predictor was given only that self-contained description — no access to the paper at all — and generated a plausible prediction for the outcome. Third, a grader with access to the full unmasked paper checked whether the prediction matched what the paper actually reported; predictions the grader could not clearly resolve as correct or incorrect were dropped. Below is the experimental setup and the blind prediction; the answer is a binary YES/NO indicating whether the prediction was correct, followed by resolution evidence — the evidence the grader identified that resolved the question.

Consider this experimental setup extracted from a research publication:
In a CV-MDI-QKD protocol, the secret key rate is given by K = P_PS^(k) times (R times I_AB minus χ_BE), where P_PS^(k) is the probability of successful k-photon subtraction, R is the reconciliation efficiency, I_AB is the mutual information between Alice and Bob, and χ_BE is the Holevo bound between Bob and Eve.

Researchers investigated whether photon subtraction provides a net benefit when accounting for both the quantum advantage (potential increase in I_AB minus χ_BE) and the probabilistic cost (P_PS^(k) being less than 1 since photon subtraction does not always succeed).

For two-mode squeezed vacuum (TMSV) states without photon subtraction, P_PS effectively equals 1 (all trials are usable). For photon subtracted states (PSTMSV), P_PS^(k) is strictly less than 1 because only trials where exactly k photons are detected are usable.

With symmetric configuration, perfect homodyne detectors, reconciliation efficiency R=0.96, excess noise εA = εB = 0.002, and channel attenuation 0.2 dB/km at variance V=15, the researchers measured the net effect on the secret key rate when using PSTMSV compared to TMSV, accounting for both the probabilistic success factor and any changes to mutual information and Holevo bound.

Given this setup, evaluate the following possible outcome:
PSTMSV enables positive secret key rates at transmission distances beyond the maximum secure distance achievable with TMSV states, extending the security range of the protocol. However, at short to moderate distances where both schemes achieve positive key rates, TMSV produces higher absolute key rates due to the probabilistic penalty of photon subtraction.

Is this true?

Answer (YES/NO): NO